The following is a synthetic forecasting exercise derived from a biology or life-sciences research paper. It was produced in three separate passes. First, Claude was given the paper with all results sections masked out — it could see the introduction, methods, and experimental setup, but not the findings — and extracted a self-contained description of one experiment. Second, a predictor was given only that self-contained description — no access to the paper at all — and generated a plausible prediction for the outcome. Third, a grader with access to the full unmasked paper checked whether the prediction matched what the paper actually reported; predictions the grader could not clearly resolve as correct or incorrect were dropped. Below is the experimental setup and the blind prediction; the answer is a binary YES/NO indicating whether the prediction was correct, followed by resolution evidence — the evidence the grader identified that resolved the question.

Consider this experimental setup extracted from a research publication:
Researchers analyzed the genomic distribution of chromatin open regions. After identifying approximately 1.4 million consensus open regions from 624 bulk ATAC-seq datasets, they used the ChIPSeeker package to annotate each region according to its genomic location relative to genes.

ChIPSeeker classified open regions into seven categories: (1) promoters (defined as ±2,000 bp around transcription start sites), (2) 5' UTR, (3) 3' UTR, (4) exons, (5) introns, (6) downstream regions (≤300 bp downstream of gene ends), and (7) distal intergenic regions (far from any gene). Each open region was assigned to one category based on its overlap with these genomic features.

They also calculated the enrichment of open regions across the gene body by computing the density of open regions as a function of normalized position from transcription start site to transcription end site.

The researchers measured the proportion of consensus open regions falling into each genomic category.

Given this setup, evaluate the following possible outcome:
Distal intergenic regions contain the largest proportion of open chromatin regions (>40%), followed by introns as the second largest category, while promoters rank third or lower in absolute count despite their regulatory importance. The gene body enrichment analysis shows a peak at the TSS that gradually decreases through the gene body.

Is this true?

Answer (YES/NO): NO